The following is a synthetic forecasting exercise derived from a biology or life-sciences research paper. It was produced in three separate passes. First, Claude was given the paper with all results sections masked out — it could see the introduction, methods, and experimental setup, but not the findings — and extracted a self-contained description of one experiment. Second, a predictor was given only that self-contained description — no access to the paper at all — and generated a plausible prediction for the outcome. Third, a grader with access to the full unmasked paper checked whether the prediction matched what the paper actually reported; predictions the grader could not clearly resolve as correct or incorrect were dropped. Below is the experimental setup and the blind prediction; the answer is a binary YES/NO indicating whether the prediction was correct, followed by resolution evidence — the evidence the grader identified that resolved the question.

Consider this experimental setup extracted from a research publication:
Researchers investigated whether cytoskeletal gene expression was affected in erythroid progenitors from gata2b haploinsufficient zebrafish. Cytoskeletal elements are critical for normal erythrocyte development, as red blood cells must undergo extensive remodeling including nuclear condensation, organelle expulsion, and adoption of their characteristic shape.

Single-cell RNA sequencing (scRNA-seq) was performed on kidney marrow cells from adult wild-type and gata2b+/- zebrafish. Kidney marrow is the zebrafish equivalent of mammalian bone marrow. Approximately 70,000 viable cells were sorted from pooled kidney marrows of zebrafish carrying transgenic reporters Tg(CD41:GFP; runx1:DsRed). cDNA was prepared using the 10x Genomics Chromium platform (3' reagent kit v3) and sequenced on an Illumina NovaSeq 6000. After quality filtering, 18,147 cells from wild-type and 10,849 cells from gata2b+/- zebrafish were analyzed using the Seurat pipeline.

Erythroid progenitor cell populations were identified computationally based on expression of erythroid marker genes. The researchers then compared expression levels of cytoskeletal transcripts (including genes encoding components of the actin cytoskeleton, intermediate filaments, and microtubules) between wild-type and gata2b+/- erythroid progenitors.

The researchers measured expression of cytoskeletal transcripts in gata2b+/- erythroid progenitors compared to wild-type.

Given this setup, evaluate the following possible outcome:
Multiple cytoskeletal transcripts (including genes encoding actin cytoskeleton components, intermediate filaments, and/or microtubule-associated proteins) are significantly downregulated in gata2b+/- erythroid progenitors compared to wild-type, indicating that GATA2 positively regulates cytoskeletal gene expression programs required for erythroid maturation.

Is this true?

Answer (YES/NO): YES